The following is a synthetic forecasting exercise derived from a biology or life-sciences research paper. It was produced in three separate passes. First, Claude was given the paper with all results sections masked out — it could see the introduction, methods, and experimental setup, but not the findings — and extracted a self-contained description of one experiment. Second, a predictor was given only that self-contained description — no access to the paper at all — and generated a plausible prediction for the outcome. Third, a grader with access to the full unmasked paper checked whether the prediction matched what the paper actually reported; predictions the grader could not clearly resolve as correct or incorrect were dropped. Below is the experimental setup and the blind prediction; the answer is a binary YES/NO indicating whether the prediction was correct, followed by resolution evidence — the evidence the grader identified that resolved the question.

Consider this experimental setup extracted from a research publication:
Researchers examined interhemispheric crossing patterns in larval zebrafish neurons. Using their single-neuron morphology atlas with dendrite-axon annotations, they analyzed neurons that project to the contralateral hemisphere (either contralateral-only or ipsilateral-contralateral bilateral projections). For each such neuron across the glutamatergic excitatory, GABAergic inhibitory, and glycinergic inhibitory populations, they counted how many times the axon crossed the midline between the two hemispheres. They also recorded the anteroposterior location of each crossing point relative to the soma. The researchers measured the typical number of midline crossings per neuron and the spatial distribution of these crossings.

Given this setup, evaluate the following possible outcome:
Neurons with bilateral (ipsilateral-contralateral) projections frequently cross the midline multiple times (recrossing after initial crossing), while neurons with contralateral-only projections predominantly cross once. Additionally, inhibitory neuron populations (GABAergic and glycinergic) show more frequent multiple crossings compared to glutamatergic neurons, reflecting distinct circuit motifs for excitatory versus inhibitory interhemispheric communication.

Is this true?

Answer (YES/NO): NO